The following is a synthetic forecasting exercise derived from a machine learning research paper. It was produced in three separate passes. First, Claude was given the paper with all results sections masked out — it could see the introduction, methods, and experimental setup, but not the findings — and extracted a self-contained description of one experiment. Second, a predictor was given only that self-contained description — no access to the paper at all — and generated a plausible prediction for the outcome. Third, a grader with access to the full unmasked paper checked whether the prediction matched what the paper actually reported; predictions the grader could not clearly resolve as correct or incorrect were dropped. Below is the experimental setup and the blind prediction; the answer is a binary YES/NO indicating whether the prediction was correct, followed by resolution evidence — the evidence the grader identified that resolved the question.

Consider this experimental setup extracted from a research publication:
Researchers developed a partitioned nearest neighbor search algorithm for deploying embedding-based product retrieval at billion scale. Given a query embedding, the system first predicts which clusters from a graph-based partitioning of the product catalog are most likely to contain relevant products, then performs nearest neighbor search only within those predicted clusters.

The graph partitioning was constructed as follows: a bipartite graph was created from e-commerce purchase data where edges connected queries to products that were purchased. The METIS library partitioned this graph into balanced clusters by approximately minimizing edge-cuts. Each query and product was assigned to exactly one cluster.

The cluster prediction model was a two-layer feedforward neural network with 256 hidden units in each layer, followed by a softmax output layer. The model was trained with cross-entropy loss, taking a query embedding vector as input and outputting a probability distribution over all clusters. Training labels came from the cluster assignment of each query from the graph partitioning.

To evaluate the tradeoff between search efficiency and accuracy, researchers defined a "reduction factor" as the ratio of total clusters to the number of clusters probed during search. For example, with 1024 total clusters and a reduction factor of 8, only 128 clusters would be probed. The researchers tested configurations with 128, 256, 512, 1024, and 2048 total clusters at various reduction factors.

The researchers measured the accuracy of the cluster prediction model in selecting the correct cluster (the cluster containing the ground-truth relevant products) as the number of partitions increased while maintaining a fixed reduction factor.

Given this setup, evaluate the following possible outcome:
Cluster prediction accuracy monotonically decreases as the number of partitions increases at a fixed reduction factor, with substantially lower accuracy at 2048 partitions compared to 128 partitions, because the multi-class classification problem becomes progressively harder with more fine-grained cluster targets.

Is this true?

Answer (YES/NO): NO